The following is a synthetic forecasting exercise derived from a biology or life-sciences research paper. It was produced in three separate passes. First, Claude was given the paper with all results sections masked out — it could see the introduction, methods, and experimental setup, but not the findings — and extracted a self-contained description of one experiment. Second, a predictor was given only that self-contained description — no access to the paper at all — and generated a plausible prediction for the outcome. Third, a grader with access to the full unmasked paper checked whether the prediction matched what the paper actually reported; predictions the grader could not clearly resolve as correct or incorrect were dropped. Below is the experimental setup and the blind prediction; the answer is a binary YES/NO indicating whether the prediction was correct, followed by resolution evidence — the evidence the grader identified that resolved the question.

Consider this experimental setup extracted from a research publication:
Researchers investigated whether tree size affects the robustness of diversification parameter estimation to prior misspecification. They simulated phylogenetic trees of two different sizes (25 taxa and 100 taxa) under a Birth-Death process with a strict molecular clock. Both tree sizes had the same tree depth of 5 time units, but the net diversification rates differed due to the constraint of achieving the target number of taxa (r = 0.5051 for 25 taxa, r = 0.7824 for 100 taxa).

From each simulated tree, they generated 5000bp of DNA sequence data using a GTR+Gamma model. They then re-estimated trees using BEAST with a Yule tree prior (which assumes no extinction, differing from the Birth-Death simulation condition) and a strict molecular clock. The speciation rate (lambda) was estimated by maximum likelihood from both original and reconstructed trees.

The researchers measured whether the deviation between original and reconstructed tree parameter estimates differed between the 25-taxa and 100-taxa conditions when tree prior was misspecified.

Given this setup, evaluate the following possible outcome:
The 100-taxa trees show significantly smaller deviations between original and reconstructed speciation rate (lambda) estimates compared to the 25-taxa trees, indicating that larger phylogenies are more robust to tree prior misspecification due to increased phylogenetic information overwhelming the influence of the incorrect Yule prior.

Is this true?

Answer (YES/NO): NO